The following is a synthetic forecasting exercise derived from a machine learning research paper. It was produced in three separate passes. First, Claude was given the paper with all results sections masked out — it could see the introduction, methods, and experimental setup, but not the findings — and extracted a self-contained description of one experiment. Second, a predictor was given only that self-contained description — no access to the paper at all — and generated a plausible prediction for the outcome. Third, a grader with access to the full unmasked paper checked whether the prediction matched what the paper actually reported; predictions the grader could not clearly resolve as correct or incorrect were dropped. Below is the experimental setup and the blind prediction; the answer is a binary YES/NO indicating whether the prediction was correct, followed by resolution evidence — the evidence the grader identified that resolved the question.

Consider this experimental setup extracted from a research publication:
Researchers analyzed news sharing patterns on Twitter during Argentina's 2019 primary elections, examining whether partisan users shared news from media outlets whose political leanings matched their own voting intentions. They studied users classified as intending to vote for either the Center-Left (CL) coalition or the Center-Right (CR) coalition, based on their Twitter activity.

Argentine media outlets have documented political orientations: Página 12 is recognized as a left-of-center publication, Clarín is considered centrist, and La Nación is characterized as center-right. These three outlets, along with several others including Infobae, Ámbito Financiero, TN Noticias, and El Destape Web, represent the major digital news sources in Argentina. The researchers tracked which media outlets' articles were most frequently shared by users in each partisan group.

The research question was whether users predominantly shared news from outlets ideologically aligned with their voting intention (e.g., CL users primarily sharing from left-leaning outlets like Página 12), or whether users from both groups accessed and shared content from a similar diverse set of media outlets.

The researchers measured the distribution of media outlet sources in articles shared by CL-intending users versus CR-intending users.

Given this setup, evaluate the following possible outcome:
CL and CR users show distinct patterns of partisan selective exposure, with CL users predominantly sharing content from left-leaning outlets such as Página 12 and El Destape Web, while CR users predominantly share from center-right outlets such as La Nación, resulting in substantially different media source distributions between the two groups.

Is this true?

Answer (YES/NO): YES